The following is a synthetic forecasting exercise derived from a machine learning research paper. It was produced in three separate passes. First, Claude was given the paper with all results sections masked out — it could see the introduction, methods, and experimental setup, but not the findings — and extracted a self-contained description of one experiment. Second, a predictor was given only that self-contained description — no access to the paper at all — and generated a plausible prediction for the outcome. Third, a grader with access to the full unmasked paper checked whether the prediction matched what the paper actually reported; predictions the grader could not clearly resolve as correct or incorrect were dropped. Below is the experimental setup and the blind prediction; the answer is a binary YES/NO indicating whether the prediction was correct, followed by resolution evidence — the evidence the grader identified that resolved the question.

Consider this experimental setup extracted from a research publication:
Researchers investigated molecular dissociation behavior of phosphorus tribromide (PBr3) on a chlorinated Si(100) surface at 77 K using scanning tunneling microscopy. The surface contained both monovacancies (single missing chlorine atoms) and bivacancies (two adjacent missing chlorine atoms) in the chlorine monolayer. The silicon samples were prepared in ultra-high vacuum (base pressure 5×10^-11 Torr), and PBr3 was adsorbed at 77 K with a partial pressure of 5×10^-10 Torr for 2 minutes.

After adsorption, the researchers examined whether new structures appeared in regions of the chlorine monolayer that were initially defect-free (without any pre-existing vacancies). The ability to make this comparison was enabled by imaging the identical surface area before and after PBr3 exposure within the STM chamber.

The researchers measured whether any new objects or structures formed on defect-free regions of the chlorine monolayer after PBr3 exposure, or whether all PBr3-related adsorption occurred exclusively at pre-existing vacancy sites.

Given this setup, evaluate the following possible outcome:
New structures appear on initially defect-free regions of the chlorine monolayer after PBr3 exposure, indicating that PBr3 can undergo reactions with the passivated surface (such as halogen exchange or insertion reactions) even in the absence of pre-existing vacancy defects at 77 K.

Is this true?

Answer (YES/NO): YES